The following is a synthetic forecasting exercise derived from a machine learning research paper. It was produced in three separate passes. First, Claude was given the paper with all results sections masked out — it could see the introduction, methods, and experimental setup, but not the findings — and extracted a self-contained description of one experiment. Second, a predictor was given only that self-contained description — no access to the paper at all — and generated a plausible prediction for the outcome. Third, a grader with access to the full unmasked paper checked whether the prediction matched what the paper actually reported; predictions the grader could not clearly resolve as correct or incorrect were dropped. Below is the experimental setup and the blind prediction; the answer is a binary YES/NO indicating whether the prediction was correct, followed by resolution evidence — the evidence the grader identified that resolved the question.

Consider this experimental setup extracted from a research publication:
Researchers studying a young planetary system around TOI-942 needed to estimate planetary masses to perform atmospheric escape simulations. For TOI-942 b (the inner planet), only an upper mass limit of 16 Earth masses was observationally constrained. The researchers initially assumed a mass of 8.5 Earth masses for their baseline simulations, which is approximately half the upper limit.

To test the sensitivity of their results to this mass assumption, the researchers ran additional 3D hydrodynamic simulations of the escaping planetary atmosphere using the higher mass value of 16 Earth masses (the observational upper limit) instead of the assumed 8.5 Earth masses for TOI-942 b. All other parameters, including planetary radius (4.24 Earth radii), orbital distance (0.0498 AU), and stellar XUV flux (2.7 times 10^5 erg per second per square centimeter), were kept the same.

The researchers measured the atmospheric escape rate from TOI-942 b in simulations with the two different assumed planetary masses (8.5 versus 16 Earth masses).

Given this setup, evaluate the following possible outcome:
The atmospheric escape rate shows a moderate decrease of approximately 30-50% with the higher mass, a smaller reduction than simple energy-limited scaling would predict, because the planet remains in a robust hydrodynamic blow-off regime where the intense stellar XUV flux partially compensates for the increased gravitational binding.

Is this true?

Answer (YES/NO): NO